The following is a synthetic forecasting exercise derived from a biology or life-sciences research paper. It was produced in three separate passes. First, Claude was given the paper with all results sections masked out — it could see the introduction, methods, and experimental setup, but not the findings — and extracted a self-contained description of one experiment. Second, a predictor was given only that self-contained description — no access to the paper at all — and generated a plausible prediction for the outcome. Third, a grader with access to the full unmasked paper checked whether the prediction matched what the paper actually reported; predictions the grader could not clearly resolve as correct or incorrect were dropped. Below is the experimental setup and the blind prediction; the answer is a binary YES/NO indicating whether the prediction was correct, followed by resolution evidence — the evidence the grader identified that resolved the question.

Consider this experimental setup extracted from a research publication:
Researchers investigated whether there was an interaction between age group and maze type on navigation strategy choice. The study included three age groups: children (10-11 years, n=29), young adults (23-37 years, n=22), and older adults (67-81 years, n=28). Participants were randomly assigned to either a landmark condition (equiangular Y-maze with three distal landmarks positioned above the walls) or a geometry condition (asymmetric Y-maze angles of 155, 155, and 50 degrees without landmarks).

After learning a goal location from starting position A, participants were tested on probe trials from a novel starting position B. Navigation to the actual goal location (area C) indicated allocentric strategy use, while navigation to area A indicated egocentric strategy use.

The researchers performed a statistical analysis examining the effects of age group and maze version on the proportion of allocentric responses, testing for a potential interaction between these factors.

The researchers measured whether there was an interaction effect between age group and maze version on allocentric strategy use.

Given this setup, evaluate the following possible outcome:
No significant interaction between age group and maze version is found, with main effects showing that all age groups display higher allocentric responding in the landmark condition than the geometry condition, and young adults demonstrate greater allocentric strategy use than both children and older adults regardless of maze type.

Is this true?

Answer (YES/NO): NO